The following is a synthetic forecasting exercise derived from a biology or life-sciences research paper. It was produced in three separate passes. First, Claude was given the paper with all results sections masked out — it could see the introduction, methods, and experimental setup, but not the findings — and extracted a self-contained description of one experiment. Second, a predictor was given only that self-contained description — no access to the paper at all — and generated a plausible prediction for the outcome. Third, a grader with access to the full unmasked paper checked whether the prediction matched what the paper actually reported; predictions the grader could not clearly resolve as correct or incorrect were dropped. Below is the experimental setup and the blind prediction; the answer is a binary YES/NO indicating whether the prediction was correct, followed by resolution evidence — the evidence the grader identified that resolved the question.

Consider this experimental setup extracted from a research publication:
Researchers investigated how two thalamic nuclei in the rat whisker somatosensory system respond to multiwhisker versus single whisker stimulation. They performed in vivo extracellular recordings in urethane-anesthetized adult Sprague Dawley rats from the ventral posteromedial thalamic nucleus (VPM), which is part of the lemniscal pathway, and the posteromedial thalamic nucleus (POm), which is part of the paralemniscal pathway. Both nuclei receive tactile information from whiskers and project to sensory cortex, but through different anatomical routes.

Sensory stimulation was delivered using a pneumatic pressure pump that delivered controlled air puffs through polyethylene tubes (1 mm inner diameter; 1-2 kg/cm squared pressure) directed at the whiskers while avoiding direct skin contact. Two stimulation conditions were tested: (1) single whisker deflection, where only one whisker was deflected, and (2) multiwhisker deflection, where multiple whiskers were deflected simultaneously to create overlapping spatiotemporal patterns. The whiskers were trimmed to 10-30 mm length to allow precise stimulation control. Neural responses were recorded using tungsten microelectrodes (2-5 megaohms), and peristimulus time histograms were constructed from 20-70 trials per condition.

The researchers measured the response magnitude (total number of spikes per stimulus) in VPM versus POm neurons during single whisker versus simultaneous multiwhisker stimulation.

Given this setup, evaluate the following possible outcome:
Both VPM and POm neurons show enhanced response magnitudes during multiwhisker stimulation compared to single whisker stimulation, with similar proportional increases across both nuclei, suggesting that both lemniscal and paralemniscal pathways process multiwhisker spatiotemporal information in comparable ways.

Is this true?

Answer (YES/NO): NO